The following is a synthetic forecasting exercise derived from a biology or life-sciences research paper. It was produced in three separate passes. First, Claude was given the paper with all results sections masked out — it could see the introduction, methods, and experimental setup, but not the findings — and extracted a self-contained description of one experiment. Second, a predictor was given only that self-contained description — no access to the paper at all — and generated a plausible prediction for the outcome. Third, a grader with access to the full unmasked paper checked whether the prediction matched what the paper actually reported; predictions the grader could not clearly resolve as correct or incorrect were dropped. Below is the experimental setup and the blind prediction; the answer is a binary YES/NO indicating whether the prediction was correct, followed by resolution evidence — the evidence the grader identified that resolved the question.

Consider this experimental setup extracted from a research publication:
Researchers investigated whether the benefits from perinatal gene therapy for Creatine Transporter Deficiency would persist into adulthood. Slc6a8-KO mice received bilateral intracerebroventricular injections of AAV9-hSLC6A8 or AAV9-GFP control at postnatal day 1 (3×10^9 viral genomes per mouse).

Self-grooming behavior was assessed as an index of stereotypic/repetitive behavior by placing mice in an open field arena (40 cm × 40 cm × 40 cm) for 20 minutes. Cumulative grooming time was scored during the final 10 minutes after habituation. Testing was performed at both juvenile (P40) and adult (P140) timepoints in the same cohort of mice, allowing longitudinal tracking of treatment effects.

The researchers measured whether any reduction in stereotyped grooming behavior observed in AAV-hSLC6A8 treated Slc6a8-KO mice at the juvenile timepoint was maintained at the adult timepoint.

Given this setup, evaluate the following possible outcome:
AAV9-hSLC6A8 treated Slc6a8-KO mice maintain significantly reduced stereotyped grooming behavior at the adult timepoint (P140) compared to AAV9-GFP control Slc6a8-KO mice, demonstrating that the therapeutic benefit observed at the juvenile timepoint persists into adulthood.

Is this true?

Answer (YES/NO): NO